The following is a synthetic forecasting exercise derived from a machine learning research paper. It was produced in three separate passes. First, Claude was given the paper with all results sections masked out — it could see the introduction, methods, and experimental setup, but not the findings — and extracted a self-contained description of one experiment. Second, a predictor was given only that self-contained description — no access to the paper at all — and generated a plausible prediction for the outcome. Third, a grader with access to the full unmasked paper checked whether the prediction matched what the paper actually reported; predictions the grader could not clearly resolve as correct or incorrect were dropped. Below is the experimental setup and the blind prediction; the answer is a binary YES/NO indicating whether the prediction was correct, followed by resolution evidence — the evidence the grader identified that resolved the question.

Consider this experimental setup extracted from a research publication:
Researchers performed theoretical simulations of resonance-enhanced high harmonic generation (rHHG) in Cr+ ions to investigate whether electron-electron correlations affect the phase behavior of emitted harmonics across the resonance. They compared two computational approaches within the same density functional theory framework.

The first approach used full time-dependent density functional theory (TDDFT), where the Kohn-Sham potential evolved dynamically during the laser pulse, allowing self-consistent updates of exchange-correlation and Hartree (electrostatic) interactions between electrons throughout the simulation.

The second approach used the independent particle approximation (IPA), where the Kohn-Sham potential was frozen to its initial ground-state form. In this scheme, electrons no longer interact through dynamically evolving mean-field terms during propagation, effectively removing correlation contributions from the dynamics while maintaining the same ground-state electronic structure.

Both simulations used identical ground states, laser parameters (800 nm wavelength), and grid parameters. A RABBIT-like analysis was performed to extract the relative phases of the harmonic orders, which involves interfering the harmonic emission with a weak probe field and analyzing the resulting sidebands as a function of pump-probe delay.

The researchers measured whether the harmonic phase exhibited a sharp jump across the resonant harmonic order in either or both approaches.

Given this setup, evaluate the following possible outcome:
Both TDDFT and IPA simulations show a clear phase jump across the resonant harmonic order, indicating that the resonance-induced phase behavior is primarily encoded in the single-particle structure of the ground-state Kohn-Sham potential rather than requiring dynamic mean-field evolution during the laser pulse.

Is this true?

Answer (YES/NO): NO